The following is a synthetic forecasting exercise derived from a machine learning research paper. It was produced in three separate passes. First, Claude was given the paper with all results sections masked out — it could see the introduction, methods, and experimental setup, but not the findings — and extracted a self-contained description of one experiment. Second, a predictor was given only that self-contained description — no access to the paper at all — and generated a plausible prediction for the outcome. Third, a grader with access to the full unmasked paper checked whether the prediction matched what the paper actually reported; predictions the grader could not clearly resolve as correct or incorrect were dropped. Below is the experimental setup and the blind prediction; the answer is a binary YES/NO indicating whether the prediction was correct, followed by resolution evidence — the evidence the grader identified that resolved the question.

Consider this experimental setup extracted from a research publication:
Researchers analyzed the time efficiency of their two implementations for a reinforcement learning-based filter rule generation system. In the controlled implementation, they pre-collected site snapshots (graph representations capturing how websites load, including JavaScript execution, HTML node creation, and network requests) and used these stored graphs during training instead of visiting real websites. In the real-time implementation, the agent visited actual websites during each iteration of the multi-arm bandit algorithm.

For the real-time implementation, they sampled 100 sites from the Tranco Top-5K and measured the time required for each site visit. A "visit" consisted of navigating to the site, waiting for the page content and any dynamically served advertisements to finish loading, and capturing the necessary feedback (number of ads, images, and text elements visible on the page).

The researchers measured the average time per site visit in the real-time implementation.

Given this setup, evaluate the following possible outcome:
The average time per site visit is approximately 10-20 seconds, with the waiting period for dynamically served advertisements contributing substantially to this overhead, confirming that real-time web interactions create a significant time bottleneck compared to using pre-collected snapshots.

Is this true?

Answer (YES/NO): NO